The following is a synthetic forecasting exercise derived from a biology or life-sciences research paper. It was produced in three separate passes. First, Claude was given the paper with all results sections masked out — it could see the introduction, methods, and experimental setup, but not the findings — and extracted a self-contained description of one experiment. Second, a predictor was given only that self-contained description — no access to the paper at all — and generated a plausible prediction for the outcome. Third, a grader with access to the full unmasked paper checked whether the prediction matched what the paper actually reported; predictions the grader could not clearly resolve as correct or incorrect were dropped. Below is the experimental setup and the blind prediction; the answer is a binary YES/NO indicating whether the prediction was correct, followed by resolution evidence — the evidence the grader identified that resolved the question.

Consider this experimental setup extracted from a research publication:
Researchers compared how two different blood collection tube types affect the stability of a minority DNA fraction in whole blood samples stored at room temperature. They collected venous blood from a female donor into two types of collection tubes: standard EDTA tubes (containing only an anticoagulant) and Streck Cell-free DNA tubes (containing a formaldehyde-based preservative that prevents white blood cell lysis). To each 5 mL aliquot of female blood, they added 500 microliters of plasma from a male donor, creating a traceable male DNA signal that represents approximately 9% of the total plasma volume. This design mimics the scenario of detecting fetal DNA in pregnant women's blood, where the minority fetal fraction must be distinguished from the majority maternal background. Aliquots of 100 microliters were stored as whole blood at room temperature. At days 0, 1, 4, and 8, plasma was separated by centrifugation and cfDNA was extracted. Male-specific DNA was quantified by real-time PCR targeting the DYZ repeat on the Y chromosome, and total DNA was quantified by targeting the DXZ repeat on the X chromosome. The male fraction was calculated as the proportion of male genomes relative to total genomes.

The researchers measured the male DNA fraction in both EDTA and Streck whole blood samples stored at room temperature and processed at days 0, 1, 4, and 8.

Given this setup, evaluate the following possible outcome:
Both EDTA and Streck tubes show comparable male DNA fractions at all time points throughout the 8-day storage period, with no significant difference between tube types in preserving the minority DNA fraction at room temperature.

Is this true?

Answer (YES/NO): NO